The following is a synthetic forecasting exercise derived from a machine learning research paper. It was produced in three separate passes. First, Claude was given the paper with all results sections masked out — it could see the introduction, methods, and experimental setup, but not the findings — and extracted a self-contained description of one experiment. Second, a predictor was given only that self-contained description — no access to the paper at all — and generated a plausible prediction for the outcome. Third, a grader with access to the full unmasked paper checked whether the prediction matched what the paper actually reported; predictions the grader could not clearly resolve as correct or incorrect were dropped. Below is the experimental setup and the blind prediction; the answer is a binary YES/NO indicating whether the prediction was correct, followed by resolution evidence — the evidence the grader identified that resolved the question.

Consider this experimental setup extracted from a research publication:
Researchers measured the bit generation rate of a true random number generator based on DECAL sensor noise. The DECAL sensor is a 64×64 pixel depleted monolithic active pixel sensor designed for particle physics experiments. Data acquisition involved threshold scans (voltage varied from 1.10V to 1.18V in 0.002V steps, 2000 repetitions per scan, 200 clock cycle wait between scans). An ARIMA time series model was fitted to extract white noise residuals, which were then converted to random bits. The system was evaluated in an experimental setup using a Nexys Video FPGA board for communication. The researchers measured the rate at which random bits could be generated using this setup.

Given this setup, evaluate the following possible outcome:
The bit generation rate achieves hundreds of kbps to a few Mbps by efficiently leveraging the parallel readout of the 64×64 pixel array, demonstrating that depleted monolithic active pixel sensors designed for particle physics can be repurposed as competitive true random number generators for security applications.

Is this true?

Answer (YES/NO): NO